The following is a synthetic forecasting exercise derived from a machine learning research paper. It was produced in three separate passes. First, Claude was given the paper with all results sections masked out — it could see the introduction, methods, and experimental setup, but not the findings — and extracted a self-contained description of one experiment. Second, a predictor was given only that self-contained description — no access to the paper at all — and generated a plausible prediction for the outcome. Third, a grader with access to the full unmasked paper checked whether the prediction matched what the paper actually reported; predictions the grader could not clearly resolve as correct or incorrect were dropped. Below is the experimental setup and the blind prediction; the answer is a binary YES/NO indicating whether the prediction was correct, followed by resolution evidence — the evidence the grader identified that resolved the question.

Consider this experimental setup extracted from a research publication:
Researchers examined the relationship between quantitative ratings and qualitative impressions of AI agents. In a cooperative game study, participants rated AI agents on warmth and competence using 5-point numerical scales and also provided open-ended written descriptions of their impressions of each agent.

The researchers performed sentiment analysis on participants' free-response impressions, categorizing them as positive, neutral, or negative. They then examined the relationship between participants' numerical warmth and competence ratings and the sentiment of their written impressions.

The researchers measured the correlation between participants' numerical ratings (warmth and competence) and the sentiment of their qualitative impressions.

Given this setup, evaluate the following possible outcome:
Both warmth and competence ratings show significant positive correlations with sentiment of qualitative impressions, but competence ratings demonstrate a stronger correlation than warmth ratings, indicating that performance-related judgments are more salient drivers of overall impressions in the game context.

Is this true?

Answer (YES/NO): NO